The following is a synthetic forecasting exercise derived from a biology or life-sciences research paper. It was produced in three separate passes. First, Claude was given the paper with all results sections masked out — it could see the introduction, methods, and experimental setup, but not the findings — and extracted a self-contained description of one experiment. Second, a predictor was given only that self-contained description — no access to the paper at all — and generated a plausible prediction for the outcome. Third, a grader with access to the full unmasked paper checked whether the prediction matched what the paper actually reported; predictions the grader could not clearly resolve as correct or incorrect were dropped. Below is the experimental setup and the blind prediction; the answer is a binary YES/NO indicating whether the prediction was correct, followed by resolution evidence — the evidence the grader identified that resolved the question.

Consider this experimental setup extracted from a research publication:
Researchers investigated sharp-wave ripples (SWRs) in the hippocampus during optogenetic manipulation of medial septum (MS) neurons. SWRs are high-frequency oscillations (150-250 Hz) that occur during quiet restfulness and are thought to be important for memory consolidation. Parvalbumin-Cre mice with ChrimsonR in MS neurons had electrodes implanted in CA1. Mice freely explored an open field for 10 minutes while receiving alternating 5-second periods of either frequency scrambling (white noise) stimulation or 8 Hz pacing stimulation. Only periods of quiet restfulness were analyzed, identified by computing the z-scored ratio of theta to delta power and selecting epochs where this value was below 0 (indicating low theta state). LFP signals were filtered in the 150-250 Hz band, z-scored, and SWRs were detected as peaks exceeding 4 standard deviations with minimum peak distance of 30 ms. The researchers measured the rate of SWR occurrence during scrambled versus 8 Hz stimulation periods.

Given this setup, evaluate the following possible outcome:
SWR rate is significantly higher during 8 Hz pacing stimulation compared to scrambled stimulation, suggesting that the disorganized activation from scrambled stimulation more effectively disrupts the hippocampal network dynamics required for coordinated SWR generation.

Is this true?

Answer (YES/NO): NO